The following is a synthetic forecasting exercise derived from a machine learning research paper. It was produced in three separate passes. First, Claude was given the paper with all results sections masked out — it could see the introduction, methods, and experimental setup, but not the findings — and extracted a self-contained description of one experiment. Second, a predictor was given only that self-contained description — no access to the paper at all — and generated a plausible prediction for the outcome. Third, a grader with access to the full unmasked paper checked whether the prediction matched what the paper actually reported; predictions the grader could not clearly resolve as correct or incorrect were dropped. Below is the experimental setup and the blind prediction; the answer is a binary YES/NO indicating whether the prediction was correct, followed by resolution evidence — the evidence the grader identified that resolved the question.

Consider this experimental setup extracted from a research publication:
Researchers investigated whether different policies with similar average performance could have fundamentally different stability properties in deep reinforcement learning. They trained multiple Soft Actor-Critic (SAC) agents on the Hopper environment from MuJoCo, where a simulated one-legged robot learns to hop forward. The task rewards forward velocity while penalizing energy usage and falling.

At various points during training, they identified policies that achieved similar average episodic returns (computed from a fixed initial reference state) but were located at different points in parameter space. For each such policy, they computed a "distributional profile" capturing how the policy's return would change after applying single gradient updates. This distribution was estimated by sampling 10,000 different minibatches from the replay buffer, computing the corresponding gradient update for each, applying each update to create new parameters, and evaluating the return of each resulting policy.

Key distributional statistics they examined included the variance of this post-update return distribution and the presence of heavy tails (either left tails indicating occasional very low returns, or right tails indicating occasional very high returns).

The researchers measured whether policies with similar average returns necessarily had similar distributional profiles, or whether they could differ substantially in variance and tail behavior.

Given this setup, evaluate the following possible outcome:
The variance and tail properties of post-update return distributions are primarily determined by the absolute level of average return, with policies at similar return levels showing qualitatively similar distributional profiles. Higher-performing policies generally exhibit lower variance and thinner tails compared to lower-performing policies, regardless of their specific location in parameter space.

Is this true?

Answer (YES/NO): NO